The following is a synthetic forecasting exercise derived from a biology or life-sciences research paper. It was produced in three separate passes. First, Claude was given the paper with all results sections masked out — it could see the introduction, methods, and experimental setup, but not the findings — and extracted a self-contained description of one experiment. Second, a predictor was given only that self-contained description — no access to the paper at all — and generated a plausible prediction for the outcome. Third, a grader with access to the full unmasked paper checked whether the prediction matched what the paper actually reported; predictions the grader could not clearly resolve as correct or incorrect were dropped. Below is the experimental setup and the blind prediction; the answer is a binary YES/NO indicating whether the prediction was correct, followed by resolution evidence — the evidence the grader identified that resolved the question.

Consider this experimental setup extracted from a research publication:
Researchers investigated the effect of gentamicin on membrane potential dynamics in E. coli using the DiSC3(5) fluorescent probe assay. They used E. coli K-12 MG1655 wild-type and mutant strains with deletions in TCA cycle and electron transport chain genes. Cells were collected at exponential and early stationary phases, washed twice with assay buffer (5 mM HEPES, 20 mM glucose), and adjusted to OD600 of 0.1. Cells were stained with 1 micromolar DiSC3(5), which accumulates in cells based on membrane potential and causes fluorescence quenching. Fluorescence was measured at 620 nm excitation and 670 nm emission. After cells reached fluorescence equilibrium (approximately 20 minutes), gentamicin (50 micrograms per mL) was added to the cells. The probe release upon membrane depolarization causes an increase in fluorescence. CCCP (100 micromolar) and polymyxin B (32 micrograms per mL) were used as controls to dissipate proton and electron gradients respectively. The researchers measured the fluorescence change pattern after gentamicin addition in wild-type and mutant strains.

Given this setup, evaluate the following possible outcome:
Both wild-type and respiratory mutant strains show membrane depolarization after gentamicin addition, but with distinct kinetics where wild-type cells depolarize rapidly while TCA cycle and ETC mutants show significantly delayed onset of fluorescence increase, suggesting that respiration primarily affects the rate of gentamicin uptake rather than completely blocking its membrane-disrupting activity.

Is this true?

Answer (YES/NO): NO